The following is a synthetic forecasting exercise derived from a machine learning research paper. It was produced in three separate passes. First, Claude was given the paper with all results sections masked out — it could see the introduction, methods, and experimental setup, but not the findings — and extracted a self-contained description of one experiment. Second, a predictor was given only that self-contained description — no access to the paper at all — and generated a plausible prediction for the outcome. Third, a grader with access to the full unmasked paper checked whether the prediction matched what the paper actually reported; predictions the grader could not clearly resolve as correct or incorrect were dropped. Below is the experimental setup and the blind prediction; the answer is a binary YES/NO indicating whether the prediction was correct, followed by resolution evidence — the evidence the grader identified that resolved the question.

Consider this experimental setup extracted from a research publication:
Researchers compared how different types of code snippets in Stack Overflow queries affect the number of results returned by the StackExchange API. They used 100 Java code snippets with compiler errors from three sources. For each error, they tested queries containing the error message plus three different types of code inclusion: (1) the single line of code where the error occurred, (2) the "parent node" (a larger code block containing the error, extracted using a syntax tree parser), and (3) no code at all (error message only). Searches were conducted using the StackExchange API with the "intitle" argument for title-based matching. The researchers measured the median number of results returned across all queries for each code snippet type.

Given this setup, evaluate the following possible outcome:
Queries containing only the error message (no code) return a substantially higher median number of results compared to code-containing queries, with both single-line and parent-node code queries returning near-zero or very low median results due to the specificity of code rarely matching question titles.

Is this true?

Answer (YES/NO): YES